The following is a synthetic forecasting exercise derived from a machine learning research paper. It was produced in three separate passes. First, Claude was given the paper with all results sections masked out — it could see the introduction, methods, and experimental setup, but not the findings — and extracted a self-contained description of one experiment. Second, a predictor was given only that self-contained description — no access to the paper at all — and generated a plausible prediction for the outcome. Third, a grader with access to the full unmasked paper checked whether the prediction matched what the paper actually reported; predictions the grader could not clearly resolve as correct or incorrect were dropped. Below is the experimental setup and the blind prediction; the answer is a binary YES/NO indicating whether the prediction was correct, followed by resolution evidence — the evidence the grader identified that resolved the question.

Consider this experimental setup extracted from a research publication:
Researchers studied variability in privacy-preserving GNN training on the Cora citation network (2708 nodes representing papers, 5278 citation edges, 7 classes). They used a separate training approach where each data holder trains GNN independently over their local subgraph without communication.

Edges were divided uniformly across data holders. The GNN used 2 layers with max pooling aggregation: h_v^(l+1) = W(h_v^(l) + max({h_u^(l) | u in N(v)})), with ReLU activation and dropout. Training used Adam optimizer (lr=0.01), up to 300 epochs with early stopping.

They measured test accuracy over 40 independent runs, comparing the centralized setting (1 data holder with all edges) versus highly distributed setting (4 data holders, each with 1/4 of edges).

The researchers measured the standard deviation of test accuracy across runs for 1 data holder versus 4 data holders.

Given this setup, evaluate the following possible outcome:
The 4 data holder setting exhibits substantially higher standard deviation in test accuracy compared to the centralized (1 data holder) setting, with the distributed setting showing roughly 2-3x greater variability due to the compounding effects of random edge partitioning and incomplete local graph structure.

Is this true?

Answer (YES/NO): NO